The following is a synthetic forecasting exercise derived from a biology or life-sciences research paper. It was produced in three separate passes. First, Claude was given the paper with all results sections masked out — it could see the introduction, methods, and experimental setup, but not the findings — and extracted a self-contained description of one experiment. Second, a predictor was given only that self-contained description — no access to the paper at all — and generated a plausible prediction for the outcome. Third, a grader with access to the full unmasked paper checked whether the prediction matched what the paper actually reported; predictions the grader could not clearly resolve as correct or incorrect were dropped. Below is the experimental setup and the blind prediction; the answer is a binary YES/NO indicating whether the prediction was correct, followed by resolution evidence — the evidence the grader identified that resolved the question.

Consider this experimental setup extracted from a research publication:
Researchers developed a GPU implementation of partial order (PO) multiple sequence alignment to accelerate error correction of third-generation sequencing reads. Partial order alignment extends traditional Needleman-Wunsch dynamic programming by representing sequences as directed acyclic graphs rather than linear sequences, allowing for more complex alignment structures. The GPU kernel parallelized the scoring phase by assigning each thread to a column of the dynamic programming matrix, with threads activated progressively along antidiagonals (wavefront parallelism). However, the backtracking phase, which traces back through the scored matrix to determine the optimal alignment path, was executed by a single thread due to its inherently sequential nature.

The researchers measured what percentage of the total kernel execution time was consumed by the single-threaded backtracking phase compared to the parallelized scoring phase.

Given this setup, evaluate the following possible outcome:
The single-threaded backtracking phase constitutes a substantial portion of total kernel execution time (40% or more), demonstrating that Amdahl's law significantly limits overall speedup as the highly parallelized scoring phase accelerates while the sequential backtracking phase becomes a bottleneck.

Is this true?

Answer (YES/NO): NO